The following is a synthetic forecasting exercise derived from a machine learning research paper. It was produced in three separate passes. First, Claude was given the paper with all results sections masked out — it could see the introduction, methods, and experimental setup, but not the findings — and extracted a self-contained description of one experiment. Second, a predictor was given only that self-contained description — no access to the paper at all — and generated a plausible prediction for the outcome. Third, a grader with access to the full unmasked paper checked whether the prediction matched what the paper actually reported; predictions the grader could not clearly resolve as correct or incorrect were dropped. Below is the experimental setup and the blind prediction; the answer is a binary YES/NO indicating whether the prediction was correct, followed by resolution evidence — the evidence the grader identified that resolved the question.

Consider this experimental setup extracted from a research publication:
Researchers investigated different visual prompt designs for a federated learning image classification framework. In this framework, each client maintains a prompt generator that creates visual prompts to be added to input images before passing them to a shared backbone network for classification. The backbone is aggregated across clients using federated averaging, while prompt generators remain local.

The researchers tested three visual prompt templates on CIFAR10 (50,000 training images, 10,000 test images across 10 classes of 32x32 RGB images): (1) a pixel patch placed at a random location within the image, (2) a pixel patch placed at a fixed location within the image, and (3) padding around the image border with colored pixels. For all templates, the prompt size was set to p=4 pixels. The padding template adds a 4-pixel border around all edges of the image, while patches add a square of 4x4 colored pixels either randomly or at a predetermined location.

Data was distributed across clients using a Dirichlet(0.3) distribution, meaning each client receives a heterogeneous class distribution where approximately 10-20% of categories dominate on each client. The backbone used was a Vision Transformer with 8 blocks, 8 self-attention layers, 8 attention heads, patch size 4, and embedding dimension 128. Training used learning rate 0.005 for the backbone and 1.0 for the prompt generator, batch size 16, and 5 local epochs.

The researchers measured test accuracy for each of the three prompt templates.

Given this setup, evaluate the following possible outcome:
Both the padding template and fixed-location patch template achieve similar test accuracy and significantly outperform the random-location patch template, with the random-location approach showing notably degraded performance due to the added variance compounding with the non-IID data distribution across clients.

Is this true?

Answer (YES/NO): NO